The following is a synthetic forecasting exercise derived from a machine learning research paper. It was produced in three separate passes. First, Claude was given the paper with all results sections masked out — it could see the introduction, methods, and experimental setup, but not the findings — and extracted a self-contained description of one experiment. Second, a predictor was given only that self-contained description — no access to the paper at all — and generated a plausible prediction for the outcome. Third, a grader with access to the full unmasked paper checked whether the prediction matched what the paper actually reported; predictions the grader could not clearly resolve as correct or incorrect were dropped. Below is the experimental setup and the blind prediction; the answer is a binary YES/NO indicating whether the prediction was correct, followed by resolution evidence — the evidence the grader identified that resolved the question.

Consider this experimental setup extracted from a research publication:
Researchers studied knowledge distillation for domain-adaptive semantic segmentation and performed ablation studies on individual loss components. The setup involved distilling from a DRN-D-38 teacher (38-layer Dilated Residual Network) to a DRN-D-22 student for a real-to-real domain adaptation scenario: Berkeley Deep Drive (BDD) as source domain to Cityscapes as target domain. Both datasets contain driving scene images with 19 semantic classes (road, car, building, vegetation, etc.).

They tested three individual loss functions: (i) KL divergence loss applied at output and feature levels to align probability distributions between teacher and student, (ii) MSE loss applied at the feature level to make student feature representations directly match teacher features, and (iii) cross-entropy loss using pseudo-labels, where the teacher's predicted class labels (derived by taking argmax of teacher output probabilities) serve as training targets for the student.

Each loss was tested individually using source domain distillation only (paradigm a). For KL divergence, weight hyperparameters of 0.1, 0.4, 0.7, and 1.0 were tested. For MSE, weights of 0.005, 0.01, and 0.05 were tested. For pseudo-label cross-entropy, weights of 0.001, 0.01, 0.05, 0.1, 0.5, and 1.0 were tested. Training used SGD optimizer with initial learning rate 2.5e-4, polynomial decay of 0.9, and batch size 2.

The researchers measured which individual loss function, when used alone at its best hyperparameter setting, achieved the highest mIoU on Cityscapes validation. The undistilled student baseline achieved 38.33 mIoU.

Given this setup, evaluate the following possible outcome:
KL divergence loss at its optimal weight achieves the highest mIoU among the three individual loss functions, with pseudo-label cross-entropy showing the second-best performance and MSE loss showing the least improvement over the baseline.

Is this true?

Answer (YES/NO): NO